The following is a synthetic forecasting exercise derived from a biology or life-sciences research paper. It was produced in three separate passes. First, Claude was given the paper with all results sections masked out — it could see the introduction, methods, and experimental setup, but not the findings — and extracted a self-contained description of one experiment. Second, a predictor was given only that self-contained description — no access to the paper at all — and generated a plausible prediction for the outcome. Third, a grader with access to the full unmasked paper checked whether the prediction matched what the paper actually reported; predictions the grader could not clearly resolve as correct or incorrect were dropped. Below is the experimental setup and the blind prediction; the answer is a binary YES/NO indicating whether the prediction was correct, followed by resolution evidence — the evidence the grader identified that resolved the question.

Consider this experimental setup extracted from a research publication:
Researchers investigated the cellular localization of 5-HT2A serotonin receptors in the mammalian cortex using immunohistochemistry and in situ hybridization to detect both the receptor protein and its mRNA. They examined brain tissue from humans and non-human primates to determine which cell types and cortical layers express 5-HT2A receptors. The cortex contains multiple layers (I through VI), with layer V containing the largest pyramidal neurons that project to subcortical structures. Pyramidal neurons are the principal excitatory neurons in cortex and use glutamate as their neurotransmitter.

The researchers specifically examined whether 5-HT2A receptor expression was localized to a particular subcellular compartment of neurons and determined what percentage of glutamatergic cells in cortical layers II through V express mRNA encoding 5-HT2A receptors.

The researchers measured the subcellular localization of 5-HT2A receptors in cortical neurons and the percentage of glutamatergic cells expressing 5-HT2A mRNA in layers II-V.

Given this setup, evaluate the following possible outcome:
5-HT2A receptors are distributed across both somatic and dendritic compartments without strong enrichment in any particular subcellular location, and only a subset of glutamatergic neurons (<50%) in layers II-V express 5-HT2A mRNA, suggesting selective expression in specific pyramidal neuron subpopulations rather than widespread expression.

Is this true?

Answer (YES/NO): NO